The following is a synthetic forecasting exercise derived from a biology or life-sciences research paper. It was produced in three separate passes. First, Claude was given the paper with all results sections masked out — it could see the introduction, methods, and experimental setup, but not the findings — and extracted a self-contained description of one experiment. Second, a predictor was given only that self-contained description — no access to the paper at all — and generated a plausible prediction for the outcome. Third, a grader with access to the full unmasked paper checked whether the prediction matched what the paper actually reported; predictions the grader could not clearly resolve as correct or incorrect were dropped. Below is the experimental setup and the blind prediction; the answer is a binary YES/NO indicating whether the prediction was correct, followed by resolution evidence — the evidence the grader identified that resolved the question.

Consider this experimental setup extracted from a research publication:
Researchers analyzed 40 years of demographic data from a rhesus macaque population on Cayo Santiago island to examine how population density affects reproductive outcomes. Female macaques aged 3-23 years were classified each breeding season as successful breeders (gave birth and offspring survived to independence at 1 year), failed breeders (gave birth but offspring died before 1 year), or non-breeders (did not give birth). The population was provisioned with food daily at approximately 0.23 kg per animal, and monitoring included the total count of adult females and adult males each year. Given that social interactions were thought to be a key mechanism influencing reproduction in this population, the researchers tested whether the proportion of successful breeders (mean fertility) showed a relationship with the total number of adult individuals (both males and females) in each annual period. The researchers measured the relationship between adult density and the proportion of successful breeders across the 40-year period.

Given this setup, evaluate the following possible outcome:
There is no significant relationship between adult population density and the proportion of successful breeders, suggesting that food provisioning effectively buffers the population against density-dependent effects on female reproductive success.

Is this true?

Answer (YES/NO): NO